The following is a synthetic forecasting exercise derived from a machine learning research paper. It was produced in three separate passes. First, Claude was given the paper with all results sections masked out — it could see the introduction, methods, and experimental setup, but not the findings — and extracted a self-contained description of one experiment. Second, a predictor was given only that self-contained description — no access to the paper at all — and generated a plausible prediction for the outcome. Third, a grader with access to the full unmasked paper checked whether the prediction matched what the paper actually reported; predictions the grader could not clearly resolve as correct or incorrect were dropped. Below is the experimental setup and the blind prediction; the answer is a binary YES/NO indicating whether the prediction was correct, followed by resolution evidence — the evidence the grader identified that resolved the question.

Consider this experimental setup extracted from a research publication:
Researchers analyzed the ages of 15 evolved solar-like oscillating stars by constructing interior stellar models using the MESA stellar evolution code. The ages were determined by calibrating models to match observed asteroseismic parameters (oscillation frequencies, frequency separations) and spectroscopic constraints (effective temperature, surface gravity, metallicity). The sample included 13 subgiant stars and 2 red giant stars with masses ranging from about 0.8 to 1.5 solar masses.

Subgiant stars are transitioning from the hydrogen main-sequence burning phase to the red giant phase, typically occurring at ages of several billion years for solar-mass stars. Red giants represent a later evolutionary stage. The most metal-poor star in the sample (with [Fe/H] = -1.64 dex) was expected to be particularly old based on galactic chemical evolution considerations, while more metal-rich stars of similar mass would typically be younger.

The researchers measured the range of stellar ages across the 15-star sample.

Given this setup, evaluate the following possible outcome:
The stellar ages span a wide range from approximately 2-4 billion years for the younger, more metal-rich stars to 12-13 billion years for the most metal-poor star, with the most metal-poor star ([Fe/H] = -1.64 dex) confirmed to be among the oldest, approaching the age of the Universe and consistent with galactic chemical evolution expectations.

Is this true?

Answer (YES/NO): YES